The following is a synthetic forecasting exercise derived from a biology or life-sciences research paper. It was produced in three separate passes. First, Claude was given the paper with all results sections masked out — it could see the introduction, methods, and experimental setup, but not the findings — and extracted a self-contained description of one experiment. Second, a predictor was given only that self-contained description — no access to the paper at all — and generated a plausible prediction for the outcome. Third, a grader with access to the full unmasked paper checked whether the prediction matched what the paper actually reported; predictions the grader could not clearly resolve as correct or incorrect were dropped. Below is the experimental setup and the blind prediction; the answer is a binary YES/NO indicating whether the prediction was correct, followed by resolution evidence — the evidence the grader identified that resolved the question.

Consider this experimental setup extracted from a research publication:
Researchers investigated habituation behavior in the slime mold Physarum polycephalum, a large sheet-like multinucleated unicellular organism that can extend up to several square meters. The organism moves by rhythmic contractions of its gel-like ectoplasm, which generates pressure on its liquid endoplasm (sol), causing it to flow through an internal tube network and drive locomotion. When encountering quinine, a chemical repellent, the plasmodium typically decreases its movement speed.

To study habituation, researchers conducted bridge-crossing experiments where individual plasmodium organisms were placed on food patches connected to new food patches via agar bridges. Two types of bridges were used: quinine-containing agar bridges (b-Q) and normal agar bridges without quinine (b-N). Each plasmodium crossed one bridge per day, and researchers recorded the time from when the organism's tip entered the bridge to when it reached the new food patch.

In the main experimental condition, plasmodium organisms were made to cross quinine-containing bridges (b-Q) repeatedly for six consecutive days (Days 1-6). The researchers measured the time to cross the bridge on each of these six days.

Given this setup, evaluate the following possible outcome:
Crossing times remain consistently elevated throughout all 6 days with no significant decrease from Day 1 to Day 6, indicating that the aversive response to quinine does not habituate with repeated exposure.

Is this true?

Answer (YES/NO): NO